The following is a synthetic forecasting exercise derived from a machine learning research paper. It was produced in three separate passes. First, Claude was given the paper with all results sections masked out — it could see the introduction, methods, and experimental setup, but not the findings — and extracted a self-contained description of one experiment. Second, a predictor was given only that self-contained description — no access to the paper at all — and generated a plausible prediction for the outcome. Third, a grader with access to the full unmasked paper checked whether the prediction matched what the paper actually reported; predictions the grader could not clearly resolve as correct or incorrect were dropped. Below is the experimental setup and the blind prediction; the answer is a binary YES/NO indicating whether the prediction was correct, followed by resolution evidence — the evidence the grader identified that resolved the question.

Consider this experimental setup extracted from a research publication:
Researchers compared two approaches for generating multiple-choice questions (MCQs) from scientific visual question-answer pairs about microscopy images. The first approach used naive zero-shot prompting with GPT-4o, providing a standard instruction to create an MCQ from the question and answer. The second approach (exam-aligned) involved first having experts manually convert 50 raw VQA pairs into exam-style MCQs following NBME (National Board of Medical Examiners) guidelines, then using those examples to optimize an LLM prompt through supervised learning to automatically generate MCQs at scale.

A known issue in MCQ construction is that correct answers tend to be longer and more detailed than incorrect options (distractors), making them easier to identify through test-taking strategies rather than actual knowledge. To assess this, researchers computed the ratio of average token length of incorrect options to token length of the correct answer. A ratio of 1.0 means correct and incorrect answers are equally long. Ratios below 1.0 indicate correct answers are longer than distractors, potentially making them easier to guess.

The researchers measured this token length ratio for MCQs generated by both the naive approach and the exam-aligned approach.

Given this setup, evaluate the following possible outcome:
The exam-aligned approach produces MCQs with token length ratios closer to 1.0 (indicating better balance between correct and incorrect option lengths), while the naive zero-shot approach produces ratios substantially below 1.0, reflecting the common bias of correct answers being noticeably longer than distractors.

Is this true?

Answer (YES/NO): YES